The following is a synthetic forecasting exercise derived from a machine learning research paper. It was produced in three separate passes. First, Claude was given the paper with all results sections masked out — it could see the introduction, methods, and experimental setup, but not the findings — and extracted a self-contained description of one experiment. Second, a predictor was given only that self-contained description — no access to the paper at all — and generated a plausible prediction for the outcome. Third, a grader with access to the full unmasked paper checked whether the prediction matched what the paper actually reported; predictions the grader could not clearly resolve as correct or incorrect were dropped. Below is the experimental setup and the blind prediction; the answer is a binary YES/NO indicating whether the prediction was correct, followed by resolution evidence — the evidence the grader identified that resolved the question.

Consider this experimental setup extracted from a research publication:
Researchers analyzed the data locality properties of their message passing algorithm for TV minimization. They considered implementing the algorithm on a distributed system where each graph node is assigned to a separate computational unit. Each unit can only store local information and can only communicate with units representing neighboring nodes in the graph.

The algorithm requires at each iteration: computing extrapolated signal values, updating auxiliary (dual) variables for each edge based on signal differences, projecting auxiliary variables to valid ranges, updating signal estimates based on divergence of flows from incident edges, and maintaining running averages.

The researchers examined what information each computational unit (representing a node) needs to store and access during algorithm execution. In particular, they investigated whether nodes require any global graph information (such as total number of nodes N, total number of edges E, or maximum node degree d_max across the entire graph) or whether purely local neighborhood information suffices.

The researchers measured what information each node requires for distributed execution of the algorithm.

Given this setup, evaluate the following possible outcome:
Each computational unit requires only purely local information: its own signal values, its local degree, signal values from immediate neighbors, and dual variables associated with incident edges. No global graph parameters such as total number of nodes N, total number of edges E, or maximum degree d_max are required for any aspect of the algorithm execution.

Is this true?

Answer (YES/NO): YES